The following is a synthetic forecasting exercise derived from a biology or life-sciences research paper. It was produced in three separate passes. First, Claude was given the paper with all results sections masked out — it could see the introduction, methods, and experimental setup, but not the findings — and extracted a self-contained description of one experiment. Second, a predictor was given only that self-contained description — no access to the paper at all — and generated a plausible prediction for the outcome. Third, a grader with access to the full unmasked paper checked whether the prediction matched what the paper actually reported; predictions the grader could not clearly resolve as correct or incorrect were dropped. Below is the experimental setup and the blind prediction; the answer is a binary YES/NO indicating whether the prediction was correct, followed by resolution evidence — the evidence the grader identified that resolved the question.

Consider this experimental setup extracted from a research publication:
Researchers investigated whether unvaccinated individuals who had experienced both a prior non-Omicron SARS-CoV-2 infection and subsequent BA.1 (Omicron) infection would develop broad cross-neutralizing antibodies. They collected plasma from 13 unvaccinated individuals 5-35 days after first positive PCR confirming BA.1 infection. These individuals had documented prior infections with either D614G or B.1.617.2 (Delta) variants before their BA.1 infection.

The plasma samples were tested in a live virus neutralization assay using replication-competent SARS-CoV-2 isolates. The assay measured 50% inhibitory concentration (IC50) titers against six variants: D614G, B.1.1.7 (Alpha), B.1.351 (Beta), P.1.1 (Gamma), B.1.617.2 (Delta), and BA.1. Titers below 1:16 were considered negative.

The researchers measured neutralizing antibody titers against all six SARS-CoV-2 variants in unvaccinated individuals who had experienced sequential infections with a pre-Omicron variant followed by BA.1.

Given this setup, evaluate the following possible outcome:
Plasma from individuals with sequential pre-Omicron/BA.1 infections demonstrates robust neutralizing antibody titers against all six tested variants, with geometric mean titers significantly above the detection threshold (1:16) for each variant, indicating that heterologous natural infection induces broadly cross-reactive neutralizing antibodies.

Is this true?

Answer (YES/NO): YES